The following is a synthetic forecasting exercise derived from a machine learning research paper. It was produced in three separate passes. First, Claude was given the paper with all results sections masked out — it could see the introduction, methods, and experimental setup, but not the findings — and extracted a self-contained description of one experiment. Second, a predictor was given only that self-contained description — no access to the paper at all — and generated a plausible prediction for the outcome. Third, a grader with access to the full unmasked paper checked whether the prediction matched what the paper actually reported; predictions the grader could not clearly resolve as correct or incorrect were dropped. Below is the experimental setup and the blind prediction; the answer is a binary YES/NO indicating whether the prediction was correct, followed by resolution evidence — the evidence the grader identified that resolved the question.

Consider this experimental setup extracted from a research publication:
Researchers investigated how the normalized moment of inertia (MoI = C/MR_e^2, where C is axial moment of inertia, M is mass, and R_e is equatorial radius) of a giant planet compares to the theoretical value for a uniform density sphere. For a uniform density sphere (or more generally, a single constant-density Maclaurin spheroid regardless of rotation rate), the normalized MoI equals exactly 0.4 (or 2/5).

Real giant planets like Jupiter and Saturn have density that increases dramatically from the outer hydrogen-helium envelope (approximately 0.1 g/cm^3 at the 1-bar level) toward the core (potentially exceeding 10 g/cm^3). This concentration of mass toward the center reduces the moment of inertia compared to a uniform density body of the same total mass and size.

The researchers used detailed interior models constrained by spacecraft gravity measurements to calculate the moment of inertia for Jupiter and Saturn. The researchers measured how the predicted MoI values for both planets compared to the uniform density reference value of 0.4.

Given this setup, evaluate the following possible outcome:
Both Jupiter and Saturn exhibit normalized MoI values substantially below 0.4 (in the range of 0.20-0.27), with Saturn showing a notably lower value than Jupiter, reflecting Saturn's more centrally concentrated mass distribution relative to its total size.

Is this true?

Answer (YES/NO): YES